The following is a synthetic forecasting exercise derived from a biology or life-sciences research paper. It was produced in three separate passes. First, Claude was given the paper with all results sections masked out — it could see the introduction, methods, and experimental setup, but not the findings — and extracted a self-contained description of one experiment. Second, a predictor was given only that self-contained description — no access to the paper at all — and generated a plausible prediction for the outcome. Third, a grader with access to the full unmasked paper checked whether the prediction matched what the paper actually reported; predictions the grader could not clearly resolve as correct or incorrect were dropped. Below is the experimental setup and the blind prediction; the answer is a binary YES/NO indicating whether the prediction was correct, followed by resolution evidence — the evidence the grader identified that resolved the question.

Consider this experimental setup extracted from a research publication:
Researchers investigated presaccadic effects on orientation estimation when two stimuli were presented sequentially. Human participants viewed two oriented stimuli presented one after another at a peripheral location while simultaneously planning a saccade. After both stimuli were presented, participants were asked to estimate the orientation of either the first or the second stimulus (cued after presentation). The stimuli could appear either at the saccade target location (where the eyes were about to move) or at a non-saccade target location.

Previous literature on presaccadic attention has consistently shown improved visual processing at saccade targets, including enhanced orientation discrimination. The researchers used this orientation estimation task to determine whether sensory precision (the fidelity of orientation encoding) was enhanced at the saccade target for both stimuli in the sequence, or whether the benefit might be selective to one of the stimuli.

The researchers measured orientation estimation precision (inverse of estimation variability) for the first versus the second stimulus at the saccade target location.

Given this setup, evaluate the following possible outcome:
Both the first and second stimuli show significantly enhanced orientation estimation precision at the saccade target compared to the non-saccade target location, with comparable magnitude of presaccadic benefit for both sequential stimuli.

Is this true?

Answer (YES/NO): NO